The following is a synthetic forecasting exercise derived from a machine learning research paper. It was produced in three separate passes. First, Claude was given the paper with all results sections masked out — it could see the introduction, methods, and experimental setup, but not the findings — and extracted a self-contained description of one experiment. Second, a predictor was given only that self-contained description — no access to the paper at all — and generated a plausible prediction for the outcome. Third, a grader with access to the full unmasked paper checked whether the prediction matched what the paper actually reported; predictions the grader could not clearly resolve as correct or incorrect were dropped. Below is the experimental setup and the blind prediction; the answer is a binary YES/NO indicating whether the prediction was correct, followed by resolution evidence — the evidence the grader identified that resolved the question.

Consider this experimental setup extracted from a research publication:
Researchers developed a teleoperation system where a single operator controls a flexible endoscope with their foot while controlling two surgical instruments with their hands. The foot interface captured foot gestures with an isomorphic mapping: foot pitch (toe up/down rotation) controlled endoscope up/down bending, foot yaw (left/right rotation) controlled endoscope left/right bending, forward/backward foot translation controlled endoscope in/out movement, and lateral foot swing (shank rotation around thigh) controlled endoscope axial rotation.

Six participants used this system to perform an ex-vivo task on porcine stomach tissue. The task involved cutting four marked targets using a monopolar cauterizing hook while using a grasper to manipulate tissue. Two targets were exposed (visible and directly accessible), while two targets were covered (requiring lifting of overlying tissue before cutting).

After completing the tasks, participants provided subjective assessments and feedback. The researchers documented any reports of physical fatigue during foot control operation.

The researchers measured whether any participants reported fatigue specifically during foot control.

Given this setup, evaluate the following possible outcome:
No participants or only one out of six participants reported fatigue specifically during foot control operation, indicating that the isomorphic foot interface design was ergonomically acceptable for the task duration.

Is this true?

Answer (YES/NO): YES